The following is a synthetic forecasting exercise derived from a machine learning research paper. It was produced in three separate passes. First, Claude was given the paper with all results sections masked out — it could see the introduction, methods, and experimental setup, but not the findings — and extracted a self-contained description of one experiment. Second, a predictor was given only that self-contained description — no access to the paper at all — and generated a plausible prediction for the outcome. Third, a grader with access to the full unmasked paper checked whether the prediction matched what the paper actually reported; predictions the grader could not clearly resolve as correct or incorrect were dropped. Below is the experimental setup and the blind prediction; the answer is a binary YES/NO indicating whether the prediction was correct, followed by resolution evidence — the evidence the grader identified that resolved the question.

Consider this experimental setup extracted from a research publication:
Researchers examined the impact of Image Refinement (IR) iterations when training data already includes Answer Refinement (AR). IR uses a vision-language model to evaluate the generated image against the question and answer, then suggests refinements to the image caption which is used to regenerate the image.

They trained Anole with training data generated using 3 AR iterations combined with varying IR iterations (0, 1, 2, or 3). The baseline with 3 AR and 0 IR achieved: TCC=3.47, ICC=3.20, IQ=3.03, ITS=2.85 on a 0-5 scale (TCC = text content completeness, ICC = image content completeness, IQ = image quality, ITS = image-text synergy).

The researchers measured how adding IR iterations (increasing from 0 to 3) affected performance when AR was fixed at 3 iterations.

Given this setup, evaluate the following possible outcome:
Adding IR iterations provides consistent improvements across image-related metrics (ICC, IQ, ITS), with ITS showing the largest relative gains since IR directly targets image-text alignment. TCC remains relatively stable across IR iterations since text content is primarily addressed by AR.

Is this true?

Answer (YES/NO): NO